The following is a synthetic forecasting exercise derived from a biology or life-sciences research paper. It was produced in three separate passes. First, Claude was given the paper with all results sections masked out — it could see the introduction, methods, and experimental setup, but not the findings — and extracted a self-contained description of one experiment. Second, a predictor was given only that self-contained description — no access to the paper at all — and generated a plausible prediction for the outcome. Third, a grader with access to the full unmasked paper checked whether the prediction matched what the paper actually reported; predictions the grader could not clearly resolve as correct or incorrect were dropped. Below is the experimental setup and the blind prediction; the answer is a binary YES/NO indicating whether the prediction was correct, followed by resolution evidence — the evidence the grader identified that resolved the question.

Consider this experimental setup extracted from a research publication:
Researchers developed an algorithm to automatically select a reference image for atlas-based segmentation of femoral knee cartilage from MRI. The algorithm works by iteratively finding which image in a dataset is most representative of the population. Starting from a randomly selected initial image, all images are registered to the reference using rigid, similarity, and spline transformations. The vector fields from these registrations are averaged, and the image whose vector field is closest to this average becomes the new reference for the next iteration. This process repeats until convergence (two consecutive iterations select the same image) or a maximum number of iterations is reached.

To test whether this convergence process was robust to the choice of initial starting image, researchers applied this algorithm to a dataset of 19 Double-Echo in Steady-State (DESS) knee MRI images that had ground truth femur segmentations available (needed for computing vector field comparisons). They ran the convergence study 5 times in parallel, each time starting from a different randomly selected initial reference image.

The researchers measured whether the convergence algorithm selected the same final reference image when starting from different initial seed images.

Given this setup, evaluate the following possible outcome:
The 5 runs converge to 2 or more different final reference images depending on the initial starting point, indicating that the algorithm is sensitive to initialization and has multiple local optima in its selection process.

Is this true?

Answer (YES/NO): NO